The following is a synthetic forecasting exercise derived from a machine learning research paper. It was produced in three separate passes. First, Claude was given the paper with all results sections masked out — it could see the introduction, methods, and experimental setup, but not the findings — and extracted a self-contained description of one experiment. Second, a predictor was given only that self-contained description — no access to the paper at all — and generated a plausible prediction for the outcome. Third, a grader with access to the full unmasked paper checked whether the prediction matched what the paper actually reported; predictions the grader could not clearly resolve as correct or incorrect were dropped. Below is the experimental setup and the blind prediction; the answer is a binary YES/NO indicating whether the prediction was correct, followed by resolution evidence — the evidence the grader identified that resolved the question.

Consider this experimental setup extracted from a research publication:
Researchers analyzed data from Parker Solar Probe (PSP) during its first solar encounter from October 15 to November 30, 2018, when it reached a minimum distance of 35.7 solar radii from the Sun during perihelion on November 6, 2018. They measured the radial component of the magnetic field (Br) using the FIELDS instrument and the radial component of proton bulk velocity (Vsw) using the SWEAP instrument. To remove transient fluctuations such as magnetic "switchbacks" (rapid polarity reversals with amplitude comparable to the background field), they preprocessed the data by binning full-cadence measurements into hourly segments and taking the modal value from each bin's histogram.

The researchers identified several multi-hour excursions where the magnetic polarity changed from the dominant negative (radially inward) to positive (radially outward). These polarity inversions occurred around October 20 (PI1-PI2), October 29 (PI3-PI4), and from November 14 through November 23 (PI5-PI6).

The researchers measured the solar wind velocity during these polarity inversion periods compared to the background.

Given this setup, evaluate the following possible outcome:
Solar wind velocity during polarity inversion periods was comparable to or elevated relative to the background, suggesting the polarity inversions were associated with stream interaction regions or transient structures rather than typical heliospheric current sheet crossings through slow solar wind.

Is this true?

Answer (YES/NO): NO